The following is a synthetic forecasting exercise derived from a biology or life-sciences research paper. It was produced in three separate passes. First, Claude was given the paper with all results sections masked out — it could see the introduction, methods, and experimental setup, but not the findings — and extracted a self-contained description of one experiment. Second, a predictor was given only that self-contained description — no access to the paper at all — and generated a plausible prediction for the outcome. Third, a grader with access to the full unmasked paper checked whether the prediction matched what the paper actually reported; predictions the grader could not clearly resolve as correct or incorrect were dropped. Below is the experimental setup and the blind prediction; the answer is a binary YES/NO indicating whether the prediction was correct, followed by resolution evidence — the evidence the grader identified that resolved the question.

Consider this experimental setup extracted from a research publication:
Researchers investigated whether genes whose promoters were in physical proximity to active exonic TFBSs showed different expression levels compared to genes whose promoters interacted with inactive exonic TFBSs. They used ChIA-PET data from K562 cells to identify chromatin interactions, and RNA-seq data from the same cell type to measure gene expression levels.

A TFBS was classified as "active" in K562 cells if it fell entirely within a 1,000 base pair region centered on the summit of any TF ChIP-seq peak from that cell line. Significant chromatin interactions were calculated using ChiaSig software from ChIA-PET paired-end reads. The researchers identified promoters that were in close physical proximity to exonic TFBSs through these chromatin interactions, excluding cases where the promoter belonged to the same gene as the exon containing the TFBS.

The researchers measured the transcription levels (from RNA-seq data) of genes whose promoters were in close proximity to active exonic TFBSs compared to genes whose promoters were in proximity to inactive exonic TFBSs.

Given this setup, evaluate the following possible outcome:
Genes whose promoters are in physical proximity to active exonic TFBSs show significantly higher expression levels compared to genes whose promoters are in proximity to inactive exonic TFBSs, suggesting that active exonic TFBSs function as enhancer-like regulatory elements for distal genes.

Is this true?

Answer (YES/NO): YES